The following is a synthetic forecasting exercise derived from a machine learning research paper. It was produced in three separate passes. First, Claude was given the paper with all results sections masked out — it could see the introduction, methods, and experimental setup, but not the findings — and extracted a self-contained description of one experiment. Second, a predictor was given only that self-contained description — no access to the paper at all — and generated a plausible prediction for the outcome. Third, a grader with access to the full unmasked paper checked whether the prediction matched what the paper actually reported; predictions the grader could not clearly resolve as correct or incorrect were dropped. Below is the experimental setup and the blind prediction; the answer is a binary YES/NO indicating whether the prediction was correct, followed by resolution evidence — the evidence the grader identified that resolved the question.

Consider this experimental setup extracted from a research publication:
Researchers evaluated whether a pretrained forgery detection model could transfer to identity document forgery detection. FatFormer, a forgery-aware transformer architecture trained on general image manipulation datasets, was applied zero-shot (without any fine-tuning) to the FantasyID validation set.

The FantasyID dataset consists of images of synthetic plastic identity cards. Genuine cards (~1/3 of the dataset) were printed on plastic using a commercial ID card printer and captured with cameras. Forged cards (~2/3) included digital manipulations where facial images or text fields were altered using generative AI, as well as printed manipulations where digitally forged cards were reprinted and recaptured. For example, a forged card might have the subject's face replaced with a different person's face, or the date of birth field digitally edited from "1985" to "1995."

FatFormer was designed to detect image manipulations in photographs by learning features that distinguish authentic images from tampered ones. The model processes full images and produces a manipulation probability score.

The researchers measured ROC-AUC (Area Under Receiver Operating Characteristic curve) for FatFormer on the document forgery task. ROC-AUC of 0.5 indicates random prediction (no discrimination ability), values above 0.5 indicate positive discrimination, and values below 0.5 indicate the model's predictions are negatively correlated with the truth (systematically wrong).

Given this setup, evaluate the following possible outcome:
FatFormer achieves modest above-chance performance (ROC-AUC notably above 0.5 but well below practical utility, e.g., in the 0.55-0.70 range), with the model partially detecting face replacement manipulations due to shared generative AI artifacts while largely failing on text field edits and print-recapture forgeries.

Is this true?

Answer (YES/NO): NO